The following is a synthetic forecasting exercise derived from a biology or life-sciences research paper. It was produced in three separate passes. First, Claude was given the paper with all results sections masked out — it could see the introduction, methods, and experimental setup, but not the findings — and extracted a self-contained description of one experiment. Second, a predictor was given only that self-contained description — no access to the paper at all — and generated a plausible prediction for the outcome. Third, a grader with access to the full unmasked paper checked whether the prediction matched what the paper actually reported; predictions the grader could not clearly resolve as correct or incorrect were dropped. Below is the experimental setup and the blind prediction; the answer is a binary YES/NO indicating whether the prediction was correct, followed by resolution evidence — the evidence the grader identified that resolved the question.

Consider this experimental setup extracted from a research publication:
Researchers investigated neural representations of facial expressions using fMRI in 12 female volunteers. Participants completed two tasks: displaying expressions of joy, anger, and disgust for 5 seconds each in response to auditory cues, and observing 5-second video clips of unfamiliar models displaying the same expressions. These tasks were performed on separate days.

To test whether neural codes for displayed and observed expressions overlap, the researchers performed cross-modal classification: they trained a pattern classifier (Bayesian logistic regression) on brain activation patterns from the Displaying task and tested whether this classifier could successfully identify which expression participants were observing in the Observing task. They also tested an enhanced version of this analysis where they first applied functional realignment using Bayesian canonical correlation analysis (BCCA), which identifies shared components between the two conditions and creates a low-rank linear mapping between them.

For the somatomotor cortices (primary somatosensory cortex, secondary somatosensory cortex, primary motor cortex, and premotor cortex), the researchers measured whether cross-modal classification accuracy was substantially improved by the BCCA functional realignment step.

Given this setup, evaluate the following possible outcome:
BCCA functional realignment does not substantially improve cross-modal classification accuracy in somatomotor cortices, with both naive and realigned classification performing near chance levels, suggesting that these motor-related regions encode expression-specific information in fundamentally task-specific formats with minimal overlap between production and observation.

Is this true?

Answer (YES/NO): NO